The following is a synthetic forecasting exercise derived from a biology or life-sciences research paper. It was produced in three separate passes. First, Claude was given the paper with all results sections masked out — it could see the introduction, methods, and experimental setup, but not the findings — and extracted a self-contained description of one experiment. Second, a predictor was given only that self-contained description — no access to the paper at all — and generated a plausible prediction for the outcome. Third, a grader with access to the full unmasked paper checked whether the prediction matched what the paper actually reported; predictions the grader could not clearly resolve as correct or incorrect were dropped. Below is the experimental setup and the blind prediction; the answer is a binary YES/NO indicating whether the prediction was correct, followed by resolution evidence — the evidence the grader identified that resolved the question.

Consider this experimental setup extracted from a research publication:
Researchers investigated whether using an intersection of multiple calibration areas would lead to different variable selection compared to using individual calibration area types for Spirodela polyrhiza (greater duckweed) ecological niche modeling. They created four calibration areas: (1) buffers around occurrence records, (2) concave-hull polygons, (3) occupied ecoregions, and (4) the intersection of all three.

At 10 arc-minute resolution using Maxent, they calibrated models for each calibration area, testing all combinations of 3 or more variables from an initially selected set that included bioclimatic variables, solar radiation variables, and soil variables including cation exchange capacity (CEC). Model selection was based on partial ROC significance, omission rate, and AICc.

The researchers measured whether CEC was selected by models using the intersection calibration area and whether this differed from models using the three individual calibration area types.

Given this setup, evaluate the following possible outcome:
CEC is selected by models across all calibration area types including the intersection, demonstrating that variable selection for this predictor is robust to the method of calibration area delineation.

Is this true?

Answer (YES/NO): NO